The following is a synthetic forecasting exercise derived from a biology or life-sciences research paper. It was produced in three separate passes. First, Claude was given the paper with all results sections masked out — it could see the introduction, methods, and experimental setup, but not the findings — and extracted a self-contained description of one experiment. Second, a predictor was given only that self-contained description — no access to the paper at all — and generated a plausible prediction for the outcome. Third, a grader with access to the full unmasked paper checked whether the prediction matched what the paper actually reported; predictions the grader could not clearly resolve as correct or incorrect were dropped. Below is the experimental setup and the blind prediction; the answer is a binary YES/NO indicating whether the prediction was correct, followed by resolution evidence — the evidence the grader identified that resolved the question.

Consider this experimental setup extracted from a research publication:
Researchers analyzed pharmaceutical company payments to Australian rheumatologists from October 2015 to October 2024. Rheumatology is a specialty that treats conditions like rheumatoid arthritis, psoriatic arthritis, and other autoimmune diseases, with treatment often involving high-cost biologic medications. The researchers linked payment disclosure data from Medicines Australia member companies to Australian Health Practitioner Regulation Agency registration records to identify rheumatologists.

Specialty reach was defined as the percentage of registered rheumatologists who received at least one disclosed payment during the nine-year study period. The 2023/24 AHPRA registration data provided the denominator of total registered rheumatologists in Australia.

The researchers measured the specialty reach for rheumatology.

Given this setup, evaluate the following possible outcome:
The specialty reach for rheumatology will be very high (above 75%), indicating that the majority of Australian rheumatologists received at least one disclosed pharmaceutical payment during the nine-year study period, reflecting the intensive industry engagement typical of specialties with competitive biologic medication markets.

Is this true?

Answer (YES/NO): YES